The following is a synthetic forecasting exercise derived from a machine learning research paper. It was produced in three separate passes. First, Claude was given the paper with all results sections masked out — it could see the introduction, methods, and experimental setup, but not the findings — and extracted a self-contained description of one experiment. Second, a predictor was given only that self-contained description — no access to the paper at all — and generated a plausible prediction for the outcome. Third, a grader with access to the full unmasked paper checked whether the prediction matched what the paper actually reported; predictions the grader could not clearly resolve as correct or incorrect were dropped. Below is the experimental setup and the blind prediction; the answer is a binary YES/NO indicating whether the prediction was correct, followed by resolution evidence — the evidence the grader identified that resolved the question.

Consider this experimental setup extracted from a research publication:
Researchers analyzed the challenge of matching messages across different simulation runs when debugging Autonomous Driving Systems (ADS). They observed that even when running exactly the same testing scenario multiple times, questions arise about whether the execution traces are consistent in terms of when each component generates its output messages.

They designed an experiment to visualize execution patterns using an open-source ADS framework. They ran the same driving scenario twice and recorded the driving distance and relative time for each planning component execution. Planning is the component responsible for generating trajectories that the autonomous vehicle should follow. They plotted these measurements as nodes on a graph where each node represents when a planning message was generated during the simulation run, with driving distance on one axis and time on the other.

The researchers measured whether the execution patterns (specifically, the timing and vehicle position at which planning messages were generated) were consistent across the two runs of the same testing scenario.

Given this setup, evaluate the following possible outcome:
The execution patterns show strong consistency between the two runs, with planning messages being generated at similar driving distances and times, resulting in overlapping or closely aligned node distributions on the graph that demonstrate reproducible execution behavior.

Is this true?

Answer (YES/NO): NO